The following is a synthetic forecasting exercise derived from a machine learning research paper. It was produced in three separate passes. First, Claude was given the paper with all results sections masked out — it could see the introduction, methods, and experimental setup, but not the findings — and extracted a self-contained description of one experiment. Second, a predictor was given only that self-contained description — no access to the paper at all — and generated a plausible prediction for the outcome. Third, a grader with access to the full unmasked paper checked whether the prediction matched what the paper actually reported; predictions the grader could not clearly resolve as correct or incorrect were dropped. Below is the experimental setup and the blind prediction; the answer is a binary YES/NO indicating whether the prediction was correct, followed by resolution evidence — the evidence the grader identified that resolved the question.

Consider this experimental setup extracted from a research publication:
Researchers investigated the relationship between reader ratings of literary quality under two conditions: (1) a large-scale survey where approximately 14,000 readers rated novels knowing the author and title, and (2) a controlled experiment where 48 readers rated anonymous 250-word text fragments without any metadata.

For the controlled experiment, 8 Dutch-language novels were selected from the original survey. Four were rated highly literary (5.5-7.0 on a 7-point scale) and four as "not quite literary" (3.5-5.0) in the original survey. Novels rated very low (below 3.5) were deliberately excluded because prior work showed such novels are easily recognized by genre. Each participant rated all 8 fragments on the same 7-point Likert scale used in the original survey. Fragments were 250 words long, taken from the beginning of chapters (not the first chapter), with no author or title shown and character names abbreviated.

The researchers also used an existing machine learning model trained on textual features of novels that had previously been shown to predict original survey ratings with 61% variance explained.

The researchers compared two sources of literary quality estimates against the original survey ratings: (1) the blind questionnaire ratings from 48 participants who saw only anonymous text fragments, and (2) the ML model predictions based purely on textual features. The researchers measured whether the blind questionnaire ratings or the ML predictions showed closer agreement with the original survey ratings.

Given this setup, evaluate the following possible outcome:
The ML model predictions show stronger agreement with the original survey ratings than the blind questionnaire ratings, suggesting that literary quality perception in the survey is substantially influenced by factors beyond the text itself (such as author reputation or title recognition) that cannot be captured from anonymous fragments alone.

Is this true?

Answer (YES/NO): YES